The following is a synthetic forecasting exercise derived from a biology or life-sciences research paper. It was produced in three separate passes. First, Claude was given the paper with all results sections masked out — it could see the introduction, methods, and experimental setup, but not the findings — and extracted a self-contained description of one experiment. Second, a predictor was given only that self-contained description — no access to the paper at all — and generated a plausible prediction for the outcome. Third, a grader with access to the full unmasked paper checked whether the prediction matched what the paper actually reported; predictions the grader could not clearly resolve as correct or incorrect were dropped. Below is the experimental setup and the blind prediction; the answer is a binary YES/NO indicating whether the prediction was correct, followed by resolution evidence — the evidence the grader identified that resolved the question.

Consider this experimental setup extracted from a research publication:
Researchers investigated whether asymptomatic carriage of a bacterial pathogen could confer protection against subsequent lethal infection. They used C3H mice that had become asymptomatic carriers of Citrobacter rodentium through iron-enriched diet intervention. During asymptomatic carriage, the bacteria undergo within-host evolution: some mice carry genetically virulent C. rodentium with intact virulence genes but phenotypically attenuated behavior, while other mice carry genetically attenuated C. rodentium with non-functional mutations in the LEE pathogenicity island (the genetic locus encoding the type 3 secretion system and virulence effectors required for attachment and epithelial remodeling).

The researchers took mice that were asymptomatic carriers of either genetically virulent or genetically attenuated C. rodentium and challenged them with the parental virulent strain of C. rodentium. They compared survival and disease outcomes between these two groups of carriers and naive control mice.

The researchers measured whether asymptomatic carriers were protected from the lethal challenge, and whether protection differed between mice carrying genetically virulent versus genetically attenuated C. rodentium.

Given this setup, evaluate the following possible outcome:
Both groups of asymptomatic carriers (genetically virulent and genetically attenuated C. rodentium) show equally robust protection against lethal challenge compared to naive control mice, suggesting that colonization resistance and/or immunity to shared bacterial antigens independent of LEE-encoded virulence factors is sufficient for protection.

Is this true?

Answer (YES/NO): NO